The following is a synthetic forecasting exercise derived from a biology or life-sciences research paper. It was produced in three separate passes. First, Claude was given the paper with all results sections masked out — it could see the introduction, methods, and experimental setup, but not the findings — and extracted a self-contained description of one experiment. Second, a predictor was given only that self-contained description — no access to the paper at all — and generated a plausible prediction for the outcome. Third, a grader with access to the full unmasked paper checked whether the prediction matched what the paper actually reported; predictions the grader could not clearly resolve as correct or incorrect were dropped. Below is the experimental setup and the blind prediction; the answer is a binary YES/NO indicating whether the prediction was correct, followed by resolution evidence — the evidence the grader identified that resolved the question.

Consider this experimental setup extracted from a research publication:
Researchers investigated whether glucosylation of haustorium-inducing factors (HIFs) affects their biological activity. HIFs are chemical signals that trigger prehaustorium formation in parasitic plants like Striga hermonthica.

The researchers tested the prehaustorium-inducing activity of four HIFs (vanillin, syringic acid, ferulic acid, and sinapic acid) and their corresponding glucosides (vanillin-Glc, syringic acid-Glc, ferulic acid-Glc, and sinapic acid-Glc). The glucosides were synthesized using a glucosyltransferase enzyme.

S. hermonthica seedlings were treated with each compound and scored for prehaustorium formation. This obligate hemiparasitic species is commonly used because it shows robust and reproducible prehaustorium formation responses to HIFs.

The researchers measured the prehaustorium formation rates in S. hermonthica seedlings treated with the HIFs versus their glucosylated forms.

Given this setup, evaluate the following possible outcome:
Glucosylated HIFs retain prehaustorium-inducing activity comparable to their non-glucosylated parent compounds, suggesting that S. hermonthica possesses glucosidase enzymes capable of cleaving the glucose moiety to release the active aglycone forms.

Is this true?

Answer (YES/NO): NO